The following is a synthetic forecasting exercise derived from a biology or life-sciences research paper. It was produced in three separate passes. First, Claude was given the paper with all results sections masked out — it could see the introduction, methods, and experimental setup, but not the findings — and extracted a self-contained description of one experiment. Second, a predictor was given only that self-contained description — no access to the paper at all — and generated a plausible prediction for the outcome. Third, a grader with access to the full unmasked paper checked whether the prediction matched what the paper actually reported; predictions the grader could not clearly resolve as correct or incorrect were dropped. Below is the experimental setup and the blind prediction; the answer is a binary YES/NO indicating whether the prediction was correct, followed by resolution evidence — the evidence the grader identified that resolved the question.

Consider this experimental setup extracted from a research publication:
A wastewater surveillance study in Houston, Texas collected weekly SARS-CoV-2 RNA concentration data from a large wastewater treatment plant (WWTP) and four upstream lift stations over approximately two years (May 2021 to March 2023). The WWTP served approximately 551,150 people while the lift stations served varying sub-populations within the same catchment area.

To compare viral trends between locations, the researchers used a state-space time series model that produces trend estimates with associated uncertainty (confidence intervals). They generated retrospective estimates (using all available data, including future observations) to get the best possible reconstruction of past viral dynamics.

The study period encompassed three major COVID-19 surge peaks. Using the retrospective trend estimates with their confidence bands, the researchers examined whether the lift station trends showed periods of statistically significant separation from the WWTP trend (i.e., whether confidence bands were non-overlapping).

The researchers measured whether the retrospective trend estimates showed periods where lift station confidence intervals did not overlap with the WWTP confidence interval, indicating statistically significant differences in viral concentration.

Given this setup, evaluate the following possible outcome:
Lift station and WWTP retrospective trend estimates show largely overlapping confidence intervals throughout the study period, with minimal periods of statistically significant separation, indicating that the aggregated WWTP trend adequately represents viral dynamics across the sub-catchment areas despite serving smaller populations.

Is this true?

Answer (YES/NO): NO